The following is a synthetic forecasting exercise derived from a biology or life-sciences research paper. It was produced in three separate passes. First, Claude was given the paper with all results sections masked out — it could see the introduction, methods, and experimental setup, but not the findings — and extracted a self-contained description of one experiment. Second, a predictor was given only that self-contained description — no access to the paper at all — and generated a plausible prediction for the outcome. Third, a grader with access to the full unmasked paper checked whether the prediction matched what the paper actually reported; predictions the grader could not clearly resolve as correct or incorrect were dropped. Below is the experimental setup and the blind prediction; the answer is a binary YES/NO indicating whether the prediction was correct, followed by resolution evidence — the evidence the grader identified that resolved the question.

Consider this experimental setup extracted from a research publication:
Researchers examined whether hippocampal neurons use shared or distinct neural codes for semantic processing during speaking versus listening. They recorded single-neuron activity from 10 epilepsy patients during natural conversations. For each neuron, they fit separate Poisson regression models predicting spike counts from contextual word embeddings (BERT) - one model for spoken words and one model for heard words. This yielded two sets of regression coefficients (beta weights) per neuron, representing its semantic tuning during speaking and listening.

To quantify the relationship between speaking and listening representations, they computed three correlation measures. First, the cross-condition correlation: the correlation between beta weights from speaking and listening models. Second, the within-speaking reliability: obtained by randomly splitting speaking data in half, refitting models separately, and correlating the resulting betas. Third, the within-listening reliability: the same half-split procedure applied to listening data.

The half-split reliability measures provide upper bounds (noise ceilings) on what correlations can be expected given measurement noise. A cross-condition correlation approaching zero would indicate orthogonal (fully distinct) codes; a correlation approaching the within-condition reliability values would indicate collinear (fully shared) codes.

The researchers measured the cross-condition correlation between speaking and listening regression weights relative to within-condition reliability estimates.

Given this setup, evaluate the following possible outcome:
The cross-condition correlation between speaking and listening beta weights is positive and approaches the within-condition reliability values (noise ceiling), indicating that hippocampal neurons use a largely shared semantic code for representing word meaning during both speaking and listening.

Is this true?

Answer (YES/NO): NO